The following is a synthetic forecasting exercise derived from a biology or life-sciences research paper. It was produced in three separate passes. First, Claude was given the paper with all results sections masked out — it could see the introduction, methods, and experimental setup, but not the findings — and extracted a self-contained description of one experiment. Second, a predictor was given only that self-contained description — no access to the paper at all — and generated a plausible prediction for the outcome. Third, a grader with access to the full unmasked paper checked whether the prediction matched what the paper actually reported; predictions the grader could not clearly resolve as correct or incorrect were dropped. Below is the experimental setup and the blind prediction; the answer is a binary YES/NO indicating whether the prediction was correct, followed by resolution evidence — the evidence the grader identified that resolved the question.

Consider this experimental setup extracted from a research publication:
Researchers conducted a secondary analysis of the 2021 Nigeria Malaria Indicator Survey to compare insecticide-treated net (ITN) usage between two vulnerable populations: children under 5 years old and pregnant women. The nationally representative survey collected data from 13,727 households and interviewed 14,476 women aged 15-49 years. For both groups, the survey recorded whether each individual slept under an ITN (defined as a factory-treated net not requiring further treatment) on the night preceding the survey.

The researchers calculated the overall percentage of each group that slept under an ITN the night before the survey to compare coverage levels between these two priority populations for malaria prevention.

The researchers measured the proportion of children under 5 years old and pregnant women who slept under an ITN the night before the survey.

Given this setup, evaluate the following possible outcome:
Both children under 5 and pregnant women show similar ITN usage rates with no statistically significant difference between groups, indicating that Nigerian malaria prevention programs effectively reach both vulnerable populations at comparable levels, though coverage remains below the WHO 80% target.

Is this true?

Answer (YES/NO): NO